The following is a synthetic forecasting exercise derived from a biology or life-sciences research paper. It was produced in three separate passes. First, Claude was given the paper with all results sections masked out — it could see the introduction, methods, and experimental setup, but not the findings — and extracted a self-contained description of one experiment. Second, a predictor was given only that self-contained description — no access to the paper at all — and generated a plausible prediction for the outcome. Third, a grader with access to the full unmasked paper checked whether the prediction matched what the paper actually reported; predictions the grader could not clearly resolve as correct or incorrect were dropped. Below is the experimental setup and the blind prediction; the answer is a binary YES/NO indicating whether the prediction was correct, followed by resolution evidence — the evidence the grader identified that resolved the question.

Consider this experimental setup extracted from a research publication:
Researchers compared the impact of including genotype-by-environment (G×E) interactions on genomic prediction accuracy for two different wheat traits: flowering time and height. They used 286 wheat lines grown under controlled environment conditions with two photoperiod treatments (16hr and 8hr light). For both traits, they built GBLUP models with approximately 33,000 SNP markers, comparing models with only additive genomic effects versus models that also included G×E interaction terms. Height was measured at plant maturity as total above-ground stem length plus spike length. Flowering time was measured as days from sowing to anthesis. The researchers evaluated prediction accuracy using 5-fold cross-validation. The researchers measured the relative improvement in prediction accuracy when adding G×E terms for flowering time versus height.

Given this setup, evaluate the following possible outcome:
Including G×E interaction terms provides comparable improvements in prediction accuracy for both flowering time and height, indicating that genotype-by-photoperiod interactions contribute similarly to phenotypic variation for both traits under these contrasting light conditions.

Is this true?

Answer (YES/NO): NO